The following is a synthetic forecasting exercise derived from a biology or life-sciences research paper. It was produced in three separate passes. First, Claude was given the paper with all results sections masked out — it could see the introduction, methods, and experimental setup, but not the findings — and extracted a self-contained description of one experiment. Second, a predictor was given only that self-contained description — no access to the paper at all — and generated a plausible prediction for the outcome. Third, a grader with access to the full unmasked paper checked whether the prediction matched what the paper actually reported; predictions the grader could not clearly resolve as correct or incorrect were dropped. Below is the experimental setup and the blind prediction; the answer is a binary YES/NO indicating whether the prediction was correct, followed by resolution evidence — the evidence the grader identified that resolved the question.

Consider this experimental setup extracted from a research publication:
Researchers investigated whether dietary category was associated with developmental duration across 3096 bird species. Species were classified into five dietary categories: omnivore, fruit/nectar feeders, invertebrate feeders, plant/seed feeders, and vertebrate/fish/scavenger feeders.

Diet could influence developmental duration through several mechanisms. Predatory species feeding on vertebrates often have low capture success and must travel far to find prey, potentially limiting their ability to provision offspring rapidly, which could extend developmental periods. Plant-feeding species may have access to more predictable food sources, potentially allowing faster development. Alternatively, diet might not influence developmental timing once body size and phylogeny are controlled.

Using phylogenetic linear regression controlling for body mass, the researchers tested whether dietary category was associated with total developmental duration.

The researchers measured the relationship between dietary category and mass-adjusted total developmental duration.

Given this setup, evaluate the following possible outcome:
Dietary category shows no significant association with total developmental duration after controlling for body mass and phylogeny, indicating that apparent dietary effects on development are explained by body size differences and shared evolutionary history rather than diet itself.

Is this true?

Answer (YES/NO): NO